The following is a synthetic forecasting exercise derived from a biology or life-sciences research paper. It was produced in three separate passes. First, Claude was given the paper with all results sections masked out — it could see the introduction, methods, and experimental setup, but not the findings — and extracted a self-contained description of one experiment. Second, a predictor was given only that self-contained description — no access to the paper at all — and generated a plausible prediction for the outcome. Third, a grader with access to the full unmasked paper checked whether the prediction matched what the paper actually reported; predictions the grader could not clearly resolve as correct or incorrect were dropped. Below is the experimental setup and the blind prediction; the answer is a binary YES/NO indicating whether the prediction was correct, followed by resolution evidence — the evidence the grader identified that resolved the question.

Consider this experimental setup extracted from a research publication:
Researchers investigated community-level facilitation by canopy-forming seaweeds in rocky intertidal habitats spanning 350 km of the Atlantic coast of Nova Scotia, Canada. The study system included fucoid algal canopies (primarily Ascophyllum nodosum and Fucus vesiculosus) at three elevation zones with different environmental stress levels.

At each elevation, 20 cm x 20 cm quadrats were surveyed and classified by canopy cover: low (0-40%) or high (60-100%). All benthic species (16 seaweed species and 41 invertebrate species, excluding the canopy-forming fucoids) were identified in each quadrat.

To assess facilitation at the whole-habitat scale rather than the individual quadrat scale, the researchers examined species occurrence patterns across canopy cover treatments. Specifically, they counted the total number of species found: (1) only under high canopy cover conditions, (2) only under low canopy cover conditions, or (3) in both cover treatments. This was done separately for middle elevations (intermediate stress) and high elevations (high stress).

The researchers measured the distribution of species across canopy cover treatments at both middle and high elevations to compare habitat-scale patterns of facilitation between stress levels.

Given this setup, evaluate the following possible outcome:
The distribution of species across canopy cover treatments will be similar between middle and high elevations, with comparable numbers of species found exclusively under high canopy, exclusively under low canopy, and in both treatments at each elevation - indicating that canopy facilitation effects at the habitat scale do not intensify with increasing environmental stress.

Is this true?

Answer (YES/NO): NO